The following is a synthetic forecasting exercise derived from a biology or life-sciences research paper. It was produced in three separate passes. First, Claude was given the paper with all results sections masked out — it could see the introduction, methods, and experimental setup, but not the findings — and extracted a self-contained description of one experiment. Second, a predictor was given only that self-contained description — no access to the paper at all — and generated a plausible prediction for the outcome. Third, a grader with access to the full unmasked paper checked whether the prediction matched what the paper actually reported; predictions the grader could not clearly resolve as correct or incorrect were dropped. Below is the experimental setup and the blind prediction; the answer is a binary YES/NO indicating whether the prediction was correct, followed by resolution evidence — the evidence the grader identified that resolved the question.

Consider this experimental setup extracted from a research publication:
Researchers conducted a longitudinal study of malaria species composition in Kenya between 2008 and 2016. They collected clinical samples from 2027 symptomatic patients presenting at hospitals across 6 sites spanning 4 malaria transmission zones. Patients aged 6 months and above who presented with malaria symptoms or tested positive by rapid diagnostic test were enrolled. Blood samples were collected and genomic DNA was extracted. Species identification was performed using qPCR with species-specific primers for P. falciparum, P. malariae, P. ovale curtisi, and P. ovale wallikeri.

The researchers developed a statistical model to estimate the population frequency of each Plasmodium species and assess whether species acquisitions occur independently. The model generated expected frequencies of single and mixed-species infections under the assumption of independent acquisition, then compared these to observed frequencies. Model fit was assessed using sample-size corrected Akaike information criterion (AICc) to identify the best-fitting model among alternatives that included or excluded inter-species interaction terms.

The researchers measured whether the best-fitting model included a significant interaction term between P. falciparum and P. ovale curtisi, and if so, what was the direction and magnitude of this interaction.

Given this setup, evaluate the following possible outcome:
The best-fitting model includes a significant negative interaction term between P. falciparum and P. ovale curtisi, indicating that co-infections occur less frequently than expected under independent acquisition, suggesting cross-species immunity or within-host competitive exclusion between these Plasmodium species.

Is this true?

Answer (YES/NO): YES